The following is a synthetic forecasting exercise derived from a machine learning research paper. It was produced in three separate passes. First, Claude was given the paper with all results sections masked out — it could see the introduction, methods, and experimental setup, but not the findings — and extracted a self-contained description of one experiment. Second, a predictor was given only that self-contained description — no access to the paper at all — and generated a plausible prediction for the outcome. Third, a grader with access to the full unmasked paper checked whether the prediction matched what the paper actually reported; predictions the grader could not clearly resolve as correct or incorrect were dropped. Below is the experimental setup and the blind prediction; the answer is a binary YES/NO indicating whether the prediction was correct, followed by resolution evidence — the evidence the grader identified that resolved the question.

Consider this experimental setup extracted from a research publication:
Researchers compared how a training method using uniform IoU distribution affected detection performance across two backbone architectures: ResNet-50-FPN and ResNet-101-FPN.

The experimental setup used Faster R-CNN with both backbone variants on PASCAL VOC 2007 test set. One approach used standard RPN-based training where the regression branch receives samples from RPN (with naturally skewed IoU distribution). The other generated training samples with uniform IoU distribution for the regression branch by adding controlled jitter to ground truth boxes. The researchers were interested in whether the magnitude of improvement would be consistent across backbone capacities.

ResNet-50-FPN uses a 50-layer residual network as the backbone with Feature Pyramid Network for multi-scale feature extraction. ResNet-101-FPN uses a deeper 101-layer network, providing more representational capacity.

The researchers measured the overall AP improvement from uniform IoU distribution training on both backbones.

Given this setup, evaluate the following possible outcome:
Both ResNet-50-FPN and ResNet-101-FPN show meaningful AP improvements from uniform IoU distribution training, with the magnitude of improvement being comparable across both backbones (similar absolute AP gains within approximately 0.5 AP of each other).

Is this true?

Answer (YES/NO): YES